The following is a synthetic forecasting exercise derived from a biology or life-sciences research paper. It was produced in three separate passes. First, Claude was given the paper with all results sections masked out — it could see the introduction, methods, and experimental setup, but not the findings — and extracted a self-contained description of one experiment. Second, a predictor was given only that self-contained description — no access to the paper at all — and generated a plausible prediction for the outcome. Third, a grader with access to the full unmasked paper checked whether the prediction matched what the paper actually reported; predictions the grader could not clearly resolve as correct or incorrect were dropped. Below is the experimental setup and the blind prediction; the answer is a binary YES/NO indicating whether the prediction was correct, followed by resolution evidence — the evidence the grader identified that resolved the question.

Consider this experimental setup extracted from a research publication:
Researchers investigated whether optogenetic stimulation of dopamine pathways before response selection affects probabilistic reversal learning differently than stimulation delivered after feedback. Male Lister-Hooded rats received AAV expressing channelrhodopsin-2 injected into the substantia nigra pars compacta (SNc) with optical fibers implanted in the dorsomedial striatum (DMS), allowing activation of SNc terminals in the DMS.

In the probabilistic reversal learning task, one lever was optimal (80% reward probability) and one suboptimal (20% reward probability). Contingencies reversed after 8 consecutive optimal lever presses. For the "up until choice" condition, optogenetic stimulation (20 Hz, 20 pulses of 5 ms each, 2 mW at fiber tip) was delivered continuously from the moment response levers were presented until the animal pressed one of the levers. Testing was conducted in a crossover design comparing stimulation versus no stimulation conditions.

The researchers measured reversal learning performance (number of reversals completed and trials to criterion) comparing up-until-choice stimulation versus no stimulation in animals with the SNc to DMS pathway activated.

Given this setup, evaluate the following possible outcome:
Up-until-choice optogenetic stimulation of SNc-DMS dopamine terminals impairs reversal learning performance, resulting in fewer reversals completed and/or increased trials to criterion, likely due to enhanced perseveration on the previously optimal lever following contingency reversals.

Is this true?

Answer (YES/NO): NO